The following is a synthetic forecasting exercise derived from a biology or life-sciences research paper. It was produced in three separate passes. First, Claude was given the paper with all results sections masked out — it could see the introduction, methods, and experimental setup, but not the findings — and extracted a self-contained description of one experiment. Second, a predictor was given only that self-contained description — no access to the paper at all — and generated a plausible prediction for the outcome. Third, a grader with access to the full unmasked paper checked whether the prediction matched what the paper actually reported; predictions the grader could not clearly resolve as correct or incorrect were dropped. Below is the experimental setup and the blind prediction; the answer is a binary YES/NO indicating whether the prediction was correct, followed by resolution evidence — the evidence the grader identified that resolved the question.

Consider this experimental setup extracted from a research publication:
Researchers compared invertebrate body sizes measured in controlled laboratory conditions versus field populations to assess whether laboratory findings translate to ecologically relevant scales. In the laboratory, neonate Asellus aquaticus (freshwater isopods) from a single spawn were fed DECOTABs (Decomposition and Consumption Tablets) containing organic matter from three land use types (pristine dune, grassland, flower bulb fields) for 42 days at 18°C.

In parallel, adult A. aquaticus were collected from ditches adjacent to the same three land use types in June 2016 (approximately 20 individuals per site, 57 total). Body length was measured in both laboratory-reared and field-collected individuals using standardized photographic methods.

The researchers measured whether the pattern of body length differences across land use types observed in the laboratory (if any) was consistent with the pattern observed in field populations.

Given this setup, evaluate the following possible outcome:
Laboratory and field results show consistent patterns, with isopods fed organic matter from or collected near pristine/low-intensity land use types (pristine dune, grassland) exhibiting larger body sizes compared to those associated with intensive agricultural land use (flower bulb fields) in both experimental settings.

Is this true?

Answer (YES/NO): NO